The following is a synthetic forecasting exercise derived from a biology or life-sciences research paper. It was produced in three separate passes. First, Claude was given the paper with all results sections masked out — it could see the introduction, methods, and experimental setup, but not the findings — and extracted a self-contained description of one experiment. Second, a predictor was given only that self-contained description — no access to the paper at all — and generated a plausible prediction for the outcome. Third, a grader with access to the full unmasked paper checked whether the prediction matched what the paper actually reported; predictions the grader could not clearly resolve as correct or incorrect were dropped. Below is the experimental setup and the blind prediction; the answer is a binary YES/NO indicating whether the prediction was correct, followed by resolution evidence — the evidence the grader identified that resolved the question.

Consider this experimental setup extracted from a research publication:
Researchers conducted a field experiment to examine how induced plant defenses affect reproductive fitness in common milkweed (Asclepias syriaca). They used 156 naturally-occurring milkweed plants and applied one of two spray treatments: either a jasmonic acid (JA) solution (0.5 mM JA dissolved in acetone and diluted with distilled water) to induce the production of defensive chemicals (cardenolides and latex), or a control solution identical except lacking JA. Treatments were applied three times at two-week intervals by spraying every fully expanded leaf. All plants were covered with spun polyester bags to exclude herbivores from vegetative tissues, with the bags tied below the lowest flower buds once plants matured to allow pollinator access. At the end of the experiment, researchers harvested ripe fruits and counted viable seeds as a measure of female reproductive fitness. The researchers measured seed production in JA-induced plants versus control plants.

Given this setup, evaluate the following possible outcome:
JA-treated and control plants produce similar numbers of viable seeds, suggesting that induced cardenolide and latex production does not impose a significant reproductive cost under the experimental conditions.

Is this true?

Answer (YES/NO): NO